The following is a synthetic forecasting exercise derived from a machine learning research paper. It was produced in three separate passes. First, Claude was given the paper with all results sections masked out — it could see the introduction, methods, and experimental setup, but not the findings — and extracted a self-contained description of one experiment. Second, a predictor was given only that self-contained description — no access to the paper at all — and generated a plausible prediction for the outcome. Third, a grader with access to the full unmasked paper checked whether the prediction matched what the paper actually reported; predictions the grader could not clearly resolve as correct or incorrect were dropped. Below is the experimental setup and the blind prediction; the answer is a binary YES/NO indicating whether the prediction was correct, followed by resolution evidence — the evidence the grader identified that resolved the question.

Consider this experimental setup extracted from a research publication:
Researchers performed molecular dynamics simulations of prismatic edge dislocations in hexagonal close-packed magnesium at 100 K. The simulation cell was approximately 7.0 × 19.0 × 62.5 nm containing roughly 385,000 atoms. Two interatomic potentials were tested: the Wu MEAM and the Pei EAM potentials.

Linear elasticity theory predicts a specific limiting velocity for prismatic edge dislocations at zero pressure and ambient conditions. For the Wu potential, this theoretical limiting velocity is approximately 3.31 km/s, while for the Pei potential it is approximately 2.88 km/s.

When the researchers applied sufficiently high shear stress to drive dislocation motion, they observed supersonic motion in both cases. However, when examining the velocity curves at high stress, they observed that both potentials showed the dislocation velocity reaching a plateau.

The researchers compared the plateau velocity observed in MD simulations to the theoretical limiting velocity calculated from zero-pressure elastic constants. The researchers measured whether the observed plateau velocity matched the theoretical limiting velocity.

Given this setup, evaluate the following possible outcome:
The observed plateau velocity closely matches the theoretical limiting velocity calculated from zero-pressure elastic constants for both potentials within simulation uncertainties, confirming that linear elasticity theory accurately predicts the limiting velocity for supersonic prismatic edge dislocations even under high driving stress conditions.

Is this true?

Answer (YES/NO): NO